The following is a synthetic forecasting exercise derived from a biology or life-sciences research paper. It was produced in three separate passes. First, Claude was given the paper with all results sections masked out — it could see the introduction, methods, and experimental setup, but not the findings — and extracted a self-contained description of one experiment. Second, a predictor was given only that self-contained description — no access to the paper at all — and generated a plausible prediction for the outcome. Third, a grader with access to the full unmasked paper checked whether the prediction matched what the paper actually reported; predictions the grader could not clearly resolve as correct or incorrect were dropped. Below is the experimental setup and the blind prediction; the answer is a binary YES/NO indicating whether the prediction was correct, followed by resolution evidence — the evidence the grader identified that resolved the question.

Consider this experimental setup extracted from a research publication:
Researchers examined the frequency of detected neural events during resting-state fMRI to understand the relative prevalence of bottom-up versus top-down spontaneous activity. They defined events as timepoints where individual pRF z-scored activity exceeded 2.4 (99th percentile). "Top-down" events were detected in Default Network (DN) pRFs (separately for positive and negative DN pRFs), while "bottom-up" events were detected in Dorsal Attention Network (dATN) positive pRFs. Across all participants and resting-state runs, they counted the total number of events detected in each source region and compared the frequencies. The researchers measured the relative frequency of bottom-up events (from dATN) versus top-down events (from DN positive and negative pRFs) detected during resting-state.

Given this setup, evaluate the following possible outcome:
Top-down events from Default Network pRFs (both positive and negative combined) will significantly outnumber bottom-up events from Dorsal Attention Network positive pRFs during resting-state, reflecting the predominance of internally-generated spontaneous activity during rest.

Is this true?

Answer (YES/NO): NO